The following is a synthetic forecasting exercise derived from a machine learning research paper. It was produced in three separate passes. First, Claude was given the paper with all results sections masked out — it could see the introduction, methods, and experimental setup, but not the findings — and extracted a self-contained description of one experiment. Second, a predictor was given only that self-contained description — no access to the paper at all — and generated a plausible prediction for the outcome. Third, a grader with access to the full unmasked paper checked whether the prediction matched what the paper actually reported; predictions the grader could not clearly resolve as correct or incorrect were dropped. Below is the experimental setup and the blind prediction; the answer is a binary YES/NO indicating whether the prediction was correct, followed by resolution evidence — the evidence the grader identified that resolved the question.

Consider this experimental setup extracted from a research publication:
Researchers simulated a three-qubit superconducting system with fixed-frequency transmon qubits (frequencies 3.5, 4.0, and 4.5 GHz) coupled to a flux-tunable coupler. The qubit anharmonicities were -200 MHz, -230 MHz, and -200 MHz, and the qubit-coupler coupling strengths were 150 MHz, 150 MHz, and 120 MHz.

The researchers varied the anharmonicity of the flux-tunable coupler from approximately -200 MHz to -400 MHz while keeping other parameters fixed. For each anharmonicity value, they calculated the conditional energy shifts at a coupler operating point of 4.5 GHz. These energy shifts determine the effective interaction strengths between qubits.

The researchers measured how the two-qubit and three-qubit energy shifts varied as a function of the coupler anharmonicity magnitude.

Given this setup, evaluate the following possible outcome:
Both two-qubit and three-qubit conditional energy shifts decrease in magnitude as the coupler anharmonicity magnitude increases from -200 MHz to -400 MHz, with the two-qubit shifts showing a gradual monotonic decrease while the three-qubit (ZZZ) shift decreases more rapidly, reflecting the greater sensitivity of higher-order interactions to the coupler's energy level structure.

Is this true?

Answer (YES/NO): NO